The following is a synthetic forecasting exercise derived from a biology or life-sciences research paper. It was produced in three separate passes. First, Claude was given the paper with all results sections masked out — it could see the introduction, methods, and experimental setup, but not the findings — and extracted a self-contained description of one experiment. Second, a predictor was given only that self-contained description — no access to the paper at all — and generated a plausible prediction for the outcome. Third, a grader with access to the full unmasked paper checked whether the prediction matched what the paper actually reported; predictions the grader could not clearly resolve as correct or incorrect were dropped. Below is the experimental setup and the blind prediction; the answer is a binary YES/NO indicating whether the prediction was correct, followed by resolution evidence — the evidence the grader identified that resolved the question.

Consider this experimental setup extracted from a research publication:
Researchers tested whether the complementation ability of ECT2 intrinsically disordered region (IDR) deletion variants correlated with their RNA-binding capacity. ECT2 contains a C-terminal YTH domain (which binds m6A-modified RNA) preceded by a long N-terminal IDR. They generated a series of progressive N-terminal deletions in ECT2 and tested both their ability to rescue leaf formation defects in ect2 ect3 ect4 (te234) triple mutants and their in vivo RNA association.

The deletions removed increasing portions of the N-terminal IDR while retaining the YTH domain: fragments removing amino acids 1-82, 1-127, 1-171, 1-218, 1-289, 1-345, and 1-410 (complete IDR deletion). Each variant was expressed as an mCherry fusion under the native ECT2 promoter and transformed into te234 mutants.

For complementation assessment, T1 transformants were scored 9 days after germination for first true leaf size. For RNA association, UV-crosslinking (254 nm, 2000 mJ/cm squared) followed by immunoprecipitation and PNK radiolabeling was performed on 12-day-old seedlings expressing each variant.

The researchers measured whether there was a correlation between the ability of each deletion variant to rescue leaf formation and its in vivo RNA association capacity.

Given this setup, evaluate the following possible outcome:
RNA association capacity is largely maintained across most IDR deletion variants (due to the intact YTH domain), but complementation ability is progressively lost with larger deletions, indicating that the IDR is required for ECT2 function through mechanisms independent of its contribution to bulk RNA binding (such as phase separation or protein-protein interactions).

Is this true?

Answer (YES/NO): NO